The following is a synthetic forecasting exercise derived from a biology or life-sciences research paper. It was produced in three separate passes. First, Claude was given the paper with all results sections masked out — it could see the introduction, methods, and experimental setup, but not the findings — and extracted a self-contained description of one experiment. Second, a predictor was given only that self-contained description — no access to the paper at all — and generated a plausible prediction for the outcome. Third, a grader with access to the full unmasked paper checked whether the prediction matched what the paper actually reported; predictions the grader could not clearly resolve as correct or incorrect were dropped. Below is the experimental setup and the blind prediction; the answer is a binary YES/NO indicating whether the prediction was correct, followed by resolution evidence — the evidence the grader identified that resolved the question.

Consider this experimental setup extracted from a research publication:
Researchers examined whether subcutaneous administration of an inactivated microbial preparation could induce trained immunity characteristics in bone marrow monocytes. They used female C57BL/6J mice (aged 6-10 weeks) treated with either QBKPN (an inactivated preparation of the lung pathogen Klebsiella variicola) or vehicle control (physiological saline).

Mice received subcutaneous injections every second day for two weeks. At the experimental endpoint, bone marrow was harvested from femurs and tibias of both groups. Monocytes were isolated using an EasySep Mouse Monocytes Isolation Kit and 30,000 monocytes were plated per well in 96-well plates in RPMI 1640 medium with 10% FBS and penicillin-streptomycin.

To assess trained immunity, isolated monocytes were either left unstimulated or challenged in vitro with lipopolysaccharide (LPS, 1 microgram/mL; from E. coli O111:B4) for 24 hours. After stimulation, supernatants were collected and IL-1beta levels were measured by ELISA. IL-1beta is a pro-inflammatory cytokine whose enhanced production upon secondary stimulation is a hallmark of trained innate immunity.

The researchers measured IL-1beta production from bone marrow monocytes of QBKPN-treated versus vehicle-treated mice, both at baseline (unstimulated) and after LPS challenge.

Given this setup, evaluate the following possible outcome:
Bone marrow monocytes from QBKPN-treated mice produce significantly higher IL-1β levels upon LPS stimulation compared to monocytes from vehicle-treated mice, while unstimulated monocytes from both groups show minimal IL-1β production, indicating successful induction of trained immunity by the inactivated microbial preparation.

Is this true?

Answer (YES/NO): YES